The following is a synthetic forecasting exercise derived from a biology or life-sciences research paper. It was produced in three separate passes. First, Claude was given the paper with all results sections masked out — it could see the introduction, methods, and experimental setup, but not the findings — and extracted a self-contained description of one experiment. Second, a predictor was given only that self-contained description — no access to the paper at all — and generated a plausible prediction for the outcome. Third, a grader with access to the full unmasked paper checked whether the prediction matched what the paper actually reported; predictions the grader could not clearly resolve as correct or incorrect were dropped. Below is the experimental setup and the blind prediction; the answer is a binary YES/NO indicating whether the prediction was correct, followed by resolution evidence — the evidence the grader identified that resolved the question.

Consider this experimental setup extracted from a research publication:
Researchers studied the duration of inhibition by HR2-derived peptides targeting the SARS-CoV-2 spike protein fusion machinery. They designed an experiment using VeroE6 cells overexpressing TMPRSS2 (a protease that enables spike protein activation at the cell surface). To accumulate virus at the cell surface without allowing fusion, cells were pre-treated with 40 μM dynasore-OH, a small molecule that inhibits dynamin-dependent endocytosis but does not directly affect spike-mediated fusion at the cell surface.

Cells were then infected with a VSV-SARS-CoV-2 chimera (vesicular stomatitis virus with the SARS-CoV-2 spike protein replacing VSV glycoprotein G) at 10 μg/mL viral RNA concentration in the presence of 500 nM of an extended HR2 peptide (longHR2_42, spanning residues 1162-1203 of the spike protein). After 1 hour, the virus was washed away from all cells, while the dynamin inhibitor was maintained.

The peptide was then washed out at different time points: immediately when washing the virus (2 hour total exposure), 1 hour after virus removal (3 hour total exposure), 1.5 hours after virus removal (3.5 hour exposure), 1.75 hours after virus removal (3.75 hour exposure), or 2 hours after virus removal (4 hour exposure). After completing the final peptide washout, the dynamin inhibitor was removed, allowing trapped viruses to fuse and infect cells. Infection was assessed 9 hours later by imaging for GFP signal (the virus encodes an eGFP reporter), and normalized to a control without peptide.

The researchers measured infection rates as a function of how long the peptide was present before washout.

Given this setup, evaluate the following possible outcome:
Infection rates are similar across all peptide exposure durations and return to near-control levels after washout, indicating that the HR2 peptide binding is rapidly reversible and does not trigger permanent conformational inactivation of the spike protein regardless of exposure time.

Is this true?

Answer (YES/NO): NO